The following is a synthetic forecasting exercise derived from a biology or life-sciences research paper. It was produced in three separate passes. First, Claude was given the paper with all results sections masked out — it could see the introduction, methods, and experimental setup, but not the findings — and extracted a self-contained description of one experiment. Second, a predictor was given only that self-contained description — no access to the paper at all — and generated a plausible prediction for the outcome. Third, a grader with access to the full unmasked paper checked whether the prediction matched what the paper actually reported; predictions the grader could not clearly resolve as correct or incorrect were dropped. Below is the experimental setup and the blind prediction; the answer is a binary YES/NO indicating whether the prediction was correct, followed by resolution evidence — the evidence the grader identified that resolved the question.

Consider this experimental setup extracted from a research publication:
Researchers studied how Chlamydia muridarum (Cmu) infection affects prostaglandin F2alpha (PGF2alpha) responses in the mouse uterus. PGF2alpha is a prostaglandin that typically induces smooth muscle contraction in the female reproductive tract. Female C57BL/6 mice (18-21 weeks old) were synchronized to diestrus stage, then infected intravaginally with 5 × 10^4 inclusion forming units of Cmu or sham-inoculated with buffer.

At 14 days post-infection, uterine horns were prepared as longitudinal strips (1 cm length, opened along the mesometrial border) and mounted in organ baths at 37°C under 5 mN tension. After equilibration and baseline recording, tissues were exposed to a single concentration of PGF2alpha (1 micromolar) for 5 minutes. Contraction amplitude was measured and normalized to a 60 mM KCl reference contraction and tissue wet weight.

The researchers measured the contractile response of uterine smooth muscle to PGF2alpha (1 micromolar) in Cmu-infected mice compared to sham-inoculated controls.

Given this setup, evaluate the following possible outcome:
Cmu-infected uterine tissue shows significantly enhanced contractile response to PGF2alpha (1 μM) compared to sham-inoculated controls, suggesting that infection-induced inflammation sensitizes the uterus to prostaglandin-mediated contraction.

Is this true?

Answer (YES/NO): YES